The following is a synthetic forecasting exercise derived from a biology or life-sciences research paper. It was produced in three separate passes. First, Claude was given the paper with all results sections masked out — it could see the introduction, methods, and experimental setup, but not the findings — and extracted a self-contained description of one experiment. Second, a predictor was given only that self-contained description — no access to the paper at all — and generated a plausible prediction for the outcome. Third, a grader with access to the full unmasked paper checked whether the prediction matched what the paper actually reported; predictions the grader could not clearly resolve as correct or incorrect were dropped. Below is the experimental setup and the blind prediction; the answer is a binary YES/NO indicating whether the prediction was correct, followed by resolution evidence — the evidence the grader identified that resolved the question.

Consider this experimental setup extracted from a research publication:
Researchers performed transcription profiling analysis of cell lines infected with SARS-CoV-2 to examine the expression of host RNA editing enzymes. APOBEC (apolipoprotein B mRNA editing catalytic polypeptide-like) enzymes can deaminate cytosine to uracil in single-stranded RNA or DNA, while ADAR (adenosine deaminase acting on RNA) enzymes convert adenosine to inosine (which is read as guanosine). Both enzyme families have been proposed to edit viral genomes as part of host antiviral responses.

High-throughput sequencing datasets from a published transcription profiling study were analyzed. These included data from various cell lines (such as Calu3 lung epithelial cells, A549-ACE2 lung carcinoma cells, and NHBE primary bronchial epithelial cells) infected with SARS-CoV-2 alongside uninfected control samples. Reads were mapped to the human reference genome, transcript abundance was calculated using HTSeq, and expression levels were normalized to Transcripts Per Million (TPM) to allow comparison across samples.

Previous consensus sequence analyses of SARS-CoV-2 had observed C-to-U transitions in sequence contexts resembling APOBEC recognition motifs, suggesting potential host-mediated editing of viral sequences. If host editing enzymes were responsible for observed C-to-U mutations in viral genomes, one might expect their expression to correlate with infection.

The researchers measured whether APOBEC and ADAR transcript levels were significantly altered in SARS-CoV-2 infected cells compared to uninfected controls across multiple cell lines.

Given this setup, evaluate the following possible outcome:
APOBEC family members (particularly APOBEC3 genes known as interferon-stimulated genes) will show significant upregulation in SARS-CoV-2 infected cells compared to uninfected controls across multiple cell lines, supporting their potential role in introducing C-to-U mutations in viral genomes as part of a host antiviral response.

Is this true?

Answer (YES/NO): NO